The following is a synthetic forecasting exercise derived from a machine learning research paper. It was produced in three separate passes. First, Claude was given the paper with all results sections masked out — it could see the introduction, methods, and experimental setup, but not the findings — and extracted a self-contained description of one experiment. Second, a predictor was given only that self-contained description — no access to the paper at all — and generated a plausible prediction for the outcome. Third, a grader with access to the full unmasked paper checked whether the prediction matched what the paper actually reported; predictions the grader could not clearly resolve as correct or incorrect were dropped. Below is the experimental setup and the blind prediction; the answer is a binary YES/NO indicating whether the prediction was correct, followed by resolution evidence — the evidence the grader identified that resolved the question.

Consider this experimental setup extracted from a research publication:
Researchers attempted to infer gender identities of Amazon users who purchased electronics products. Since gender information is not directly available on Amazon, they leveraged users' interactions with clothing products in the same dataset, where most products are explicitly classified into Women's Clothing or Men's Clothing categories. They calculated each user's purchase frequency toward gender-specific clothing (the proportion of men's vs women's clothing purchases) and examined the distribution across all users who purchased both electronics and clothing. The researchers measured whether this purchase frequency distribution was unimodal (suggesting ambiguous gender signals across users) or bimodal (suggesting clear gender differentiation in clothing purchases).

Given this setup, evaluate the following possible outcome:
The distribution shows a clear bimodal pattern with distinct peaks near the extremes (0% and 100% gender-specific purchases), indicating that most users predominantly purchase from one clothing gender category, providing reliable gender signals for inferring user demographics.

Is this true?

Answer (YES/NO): YES